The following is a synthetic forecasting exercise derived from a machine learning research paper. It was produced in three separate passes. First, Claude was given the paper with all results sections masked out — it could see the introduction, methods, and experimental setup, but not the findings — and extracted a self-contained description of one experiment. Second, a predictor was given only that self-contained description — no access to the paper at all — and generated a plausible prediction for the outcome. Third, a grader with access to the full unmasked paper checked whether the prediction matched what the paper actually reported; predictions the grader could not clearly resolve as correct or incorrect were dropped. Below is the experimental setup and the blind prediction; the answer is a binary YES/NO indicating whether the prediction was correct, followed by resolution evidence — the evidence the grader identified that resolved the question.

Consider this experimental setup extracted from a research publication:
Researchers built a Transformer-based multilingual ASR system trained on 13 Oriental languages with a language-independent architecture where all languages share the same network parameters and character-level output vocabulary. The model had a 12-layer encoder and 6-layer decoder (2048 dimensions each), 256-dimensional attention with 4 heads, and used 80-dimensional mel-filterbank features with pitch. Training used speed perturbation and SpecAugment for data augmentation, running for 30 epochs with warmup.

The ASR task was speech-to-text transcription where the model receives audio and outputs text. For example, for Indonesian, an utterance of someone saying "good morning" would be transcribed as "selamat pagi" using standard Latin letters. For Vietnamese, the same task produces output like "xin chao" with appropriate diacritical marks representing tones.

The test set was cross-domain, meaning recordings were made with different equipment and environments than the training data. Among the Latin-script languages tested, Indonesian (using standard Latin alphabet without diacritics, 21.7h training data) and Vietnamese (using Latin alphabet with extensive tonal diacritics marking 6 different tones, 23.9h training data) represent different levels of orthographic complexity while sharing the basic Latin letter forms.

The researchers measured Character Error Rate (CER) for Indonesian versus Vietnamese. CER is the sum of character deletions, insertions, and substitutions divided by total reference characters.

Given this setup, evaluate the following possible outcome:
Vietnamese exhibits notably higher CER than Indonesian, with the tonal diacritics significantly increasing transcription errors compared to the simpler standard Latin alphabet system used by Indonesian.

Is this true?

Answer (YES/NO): YES